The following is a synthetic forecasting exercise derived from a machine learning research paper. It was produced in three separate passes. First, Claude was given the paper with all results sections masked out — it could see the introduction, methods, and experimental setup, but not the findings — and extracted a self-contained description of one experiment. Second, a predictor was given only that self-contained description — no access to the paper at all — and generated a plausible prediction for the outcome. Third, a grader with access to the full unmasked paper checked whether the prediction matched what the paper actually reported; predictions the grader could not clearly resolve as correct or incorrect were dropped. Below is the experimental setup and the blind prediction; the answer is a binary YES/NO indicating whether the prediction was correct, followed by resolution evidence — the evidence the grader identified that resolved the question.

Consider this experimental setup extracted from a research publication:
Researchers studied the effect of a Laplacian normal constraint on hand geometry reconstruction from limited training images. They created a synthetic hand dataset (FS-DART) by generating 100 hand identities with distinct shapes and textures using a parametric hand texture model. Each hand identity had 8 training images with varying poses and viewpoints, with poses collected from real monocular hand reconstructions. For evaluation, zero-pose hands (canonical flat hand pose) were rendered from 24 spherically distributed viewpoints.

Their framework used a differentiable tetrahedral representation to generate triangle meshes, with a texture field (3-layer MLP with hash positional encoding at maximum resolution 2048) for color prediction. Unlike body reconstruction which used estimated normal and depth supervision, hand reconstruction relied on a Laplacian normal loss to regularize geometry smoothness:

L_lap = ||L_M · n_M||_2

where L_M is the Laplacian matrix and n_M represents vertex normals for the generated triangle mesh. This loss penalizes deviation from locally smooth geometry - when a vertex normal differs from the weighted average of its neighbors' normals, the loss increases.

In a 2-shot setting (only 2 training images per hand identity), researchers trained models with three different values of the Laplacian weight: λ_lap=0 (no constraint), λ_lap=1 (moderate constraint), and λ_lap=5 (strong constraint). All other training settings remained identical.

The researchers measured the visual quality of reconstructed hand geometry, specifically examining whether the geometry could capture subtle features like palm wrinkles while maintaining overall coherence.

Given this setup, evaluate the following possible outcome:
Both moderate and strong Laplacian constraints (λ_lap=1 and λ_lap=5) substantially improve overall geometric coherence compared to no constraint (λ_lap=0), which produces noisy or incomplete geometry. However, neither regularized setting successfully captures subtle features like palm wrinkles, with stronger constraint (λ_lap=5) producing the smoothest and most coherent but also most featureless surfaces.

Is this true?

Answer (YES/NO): NO